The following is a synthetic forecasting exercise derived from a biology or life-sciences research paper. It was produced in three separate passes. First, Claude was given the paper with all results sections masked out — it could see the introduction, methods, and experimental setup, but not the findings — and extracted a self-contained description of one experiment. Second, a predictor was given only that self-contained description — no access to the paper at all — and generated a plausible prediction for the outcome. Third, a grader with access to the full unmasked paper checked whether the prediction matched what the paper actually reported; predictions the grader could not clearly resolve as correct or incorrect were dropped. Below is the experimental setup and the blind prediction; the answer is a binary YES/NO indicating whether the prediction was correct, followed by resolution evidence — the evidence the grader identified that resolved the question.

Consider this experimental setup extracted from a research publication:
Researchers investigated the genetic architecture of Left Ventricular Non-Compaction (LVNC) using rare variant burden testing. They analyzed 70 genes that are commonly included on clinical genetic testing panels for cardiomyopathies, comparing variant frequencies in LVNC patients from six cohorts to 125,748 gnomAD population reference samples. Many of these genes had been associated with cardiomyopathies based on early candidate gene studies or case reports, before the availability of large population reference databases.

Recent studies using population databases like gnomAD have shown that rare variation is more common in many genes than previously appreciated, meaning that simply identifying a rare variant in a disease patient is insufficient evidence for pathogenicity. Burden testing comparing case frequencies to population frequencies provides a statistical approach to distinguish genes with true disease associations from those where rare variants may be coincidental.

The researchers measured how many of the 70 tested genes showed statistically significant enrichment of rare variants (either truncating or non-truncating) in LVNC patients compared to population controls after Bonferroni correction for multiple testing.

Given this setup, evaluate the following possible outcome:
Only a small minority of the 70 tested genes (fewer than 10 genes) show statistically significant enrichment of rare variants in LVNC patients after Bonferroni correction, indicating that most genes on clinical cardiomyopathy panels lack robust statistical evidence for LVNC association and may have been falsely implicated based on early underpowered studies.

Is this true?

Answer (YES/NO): NO